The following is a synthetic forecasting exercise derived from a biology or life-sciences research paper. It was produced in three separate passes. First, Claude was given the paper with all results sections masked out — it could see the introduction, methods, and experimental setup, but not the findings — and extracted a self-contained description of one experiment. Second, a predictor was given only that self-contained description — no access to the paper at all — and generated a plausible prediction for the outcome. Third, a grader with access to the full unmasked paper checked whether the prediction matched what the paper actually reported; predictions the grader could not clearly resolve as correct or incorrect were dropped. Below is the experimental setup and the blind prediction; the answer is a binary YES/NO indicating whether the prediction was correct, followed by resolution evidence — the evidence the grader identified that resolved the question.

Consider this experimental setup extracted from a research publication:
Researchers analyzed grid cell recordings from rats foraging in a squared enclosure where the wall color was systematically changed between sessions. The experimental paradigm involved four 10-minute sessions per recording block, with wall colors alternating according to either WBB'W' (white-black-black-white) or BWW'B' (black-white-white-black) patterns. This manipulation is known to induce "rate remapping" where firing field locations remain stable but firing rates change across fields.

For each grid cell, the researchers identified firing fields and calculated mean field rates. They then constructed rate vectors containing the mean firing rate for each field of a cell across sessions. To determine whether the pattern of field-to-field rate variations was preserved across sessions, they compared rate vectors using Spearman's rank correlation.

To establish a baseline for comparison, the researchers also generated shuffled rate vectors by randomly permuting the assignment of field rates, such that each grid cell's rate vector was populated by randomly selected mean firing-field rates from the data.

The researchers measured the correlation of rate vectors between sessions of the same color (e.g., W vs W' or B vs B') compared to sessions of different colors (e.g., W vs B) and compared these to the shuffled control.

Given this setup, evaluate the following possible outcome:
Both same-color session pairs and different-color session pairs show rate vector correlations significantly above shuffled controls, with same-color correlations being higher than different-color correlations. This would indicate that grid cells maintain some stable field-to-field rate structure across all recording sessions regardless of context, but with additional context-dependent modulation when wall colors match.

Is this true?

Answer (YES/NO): YES